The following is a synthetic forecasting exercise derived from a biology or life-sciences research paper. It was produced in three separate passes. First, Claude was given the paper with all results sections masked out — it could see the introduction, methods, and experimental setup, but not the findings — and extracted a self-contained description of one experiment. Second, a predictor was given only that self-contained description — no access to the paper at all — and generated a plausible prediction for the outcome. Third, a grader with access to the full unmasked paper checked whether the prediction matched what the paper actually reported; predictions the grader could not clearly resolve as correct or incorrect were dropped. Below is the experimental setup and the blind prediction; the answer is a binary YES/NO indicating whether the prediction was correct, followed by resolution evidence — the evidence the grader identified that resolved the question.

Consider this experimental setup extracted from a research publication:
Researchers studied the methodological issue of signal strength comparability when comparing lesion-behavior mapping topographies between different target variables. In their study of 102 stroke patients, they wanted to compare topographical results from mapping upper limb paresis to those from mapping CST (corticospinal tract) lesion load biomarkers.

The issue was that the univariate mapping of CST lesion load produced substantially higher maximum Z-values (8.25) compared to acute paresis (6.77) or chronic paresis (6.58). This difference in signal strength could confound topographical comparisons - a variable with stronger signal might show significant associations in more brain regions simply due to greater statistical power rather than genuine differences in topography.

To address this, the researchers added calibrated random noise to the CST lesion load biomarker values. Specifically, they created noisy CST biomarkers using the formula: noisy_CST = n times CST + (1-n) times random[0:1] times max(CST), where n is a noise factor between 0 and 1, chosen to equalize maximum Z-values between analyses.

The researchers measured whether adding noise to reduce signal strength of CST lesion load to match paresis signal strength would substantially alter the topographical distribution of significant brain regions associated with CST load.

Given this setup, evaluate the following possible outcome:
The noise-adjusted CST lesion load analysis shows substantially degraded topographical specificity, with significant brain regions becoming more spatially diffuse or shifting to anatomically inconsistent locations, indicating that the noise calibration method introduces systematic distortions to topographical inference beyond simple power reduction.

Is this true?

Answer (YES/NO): NO